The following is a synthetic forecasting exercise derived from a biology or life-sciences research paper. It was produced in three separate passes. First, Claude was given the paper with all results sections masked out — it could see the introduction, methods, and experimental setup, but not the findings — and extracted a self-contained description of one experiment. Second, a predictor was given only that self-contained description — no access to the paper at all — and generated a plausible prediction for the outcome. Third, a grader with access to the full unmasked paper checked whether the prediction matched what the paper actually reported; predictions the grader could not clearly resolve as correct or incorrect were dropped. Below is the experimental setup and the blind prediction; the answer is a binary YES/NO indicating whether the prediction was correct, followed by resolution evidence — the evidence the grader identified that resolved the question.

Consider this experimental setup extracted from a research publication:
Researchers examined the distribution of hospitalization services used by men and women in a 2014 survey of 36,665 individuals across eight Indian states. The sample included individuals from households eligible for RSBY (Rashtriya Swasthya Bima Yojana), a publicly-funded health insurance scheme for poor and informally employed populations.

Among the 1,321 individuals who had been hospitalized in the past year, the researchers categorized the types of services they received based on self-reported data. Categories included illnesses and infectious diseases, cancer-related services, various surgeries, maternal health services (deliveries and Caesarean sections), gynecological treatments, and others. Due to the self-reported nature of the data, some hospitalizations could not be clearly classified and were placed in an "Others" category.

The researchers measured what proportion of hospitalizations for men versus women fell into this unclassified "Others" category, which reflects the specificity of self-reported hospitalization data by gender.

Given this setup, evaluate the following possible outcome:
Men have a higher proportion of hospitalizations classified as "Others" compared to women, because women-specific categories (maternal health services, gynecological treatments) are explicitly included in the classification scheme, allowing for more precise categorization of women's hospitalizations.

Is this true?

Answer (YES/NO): YES